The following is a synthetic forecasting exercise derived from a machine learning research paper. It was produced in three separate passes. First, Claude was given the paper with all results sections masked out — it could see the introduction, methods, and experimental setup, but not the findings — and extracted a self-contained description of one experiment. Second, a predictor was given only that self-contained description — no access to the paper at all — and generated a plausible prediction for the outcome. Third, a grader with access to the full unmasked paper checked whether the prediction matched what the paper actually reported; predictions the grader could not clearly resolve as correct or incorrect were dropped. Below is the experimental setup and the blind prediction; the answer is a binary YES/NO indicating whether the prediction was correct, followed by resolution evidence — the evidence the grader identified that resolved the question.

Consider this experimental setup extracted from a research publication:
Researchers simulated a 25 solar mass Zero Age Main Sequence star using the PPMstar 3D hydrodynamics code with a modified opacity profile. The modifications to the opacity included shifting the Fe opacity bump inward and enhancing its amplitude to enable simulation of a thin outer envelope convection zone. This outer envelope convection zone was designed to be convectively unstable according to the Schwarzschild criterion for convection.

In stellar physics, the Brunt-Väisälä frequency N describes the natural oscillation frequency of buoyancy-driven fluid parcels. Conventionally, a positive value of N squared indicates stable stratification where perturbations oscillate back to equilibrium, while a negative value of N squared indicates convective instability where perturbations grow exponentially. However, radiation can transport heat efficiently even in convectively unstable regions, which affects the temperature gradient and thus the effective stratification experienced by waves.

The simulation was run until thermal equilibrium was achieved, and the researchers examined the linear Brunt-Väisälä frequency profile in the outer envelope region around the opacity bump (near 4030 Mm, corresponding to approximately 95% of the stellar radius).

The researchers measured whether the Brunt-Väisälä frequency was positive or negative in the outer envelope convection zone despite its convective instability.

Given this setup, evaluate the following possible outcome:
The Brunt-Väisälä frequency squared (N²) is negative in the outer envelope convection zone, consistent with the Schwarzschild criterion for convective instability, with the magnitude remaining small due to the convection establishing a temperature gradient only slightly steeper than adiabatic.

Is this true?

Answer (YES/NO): NO